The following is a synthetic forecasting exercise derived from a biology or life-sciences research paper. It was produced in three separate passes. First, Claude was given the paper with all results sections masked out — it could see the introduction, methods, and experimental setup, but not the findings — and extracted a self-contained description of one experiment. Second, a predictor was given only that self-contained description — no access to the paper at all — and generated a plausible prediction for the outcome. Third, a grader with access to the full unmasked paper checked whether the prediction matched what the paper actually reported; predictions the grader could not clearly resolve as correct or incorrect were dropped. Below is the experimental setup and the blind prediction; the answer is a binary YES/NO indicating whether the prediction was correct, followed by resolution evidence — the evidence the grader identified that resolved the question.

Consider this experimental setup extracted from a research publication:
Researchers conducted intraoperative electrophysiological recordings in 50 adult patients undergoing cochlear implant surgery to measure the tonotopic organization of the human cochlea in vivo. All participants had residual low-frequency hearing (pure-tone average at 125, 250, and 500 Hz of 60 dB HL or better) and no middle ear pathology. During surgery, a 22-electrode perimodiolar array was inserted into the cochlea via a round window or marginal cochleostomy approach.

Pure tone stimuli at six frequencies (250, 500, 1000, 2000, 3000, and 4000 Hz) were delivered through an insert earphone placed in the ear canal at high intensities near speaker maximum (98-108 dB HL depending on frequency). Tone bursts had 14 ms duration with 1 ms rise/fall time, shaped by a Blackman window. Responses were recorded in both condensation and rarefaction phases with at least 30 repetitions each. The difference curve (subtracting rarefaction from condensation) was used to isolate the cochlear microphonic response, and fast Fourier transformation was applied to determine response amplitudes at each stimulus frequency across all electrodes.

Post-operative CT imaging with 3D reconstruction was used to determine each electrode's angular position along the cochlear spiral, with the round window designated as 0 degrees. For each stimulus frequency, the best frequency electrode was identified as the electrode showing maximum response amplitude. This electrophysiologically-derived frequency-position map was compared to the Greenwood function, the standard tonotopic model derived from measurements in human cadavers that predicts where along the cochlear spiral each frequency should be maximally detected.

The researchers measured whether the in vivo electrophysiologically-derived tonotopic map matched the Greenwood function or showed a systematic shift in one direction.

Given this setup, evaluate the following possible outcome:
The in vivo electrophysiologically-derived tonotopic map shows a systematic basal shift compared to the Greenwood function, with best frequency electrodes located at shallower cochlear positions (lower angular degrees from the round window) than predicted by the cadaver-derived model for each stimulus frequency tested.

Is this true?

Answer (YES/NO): YES